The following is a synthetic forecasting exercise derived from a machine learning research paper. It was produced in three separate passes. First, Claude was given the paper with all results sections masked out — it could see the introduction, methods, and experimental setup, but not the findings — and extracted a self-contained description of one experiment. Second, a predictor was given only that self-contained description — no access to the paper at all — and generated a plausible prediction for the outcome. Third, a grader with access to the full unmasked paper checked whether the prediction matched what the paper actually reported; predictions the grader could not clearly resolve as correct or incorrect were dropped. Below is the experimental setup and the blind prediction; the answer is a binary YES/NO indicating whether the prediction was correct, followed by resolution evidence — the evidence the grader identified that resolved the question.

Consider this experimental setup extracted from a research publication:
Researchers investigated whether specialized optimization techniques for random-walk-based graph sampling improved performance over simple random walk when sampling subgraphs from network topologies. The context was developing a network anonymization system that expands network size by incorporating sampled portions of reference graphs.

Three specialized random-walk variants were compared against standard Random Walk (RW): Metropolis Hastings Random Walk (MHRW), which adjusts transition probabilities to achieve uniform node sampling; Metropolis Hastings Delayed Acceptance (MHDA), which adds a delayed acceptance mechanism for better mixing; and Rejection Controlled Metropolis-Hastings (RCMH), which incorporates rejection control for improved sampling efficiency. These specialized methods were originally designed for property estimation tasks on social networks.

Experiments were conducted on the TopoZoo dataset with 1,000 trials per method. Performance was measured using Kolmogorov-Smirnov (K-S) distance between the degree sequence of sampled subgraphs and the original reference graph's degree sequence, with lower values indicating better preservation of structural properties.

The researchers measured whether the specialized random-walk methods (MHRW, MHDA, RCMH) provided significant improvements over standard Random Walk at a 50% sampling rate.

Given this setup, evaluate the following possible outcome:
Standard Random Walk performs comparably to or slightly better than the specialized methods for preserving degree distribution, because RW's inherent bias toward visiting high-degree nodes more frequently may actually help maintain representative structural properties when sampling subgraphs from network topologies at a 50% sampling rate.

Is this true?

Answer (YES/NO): NO